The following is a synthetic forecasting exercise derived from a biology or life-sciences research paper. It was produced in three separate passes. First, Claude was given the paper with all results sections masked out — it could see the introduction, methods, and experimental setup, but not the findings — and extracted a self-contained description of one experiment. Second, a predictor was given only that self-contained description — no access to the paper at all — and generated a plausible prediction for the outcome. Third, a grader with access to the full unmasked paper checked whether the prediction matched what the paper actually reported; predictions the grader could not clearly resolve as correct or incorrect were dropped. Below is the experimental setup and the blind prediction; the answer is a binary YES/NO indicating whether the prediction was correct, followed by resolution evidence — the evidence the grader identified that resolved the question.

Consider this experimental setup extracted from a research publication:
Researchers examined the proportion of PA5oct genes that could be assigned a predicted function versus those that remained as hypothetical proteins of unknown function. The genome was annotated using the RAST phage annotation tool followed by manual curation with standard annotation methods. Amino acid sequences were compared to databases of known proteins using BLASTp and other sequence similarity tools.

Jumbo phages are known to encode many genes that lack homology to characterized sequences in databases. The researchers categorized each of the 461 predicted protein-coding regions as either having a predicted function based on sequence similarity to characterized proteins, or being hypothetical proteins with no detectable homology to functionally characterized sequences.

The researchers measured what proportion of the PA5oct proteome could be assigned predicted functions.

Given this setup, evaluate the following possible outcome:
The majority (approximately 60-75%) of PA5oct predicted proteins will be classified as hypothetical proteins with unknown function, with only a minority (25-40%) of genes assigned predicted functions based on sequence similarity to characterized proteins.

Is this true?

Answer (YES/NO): YES